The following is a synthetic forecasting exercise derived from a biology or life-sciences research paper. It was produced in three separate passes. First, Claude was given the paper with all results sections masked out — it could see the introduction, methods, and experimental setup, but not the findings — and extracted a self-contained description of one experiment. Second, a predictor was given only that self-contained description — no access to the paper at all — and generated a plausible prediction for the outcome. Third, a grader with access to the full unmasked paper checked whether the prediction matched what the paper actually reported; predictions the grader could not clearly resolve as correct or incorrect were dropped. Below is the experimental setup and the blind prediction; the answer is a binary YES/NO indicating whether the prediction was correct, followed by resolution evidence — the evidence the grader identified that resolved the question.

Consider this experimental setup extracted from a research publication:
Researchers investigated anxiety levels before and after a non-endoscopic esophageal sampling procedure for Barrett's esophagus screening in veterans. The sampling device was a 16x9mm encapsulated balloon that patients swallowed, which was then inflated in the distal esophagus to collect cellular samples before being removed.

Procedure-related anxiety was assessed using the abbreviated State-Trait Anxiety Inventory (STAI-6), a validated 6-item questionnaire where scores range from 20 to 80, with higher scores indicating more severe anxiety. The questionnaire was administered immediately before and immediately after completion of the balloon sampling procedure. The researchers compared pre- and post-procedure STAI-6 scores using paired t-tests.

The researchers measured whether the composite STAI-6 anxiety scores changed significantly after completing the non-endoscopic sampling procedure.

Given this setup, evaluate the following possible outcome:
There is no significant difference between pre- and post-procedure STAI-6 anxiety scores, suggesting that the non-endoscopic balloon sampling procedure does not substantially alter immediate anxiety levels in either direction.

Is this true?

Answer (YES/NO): YES